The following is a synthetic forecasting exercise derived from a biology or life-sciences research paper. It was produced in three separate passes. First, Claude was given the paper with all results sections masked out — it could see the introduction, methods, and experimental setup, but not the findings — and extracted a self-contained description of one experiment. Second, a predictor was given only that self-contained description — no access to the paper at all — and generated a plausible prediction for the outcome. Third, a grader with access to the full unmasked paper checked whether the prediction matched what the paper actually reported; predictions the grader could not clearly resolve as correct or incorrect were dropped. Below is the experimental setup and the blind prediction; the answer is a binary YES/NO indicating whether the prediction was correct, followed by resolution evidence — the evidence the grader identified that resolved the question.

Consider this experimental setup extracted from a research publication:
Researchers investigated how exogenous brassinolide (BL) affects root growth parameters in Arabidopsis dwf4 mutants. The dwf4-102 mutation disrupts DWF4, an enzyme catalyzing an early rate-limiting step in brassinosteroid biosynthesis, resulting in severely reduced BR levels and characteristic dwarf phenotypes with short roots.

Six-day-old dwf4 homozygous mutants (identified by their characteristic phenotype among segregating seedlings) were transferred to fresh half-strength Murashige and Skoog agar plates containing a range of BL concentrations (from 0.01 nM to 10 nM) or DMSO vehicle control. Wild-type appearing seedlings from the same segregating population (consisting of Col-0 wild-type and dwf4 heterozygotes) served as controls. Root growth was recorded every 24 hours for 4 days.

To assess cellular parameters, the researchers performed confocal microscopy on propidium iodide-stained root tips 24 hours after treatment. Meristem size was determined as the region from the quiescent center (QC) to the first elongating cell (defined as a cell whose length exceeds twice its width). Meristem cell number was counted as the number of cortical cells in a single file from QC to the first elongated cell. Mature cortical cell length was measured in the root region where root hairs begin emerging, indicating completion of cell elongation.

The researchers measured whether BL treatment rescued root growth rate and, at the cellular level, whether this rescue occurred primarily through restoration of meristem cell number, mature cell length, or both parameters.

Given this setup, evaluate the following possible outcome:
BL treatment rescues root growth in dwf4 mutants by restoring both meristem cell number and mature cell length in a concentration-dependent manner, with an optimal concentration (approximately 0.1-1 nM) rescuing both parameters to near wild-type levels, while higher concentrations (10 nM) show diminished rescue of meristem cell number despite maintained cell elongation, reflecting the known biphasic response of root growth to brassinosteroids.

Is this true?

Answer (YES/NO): NO